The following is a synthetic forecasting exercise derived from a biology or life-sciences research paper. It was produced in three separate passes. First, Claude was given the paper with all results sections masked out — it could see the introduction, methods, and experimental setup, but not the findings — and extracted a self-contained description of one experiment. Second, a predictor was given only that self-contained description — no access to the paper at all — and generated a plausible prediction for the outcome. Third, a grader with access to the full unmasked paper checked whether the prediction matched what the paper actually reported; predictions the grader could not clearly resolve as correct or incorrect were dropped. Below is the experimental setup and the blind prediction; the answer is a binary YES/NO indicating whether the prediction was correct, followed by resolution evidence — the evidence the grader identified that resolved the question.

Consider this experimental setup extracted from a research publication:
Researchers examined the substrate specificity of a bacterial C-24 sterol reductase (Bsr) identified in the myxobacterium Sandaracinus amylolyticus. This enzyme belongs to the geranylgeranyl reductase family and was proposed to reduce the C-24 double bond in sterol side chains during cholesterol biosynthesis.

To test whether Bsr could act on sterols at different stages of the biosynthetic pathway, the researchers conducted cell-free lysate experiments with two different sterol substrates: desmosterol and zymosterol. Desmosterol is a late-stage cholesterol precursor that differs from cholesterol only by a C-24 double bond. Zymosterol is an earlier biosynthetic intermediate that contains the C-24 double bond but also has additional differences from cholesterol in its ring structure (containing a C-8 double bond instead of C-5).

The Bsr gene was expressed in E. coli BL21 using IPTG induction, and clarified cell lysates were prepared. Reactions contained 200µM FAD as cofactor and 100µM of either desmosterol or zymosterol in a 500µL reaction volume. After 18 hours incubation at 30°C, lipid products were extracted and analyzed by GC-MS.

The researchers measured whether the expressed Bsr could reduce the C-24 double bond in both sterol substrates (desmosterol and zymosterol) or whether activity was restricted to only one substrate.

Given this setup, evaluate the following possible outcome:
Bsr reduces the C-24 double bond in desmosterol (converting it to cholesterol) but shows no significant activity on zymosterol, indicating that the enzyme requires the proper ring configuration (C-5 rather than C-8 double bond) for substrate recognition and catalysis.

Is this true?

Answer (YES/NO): NO